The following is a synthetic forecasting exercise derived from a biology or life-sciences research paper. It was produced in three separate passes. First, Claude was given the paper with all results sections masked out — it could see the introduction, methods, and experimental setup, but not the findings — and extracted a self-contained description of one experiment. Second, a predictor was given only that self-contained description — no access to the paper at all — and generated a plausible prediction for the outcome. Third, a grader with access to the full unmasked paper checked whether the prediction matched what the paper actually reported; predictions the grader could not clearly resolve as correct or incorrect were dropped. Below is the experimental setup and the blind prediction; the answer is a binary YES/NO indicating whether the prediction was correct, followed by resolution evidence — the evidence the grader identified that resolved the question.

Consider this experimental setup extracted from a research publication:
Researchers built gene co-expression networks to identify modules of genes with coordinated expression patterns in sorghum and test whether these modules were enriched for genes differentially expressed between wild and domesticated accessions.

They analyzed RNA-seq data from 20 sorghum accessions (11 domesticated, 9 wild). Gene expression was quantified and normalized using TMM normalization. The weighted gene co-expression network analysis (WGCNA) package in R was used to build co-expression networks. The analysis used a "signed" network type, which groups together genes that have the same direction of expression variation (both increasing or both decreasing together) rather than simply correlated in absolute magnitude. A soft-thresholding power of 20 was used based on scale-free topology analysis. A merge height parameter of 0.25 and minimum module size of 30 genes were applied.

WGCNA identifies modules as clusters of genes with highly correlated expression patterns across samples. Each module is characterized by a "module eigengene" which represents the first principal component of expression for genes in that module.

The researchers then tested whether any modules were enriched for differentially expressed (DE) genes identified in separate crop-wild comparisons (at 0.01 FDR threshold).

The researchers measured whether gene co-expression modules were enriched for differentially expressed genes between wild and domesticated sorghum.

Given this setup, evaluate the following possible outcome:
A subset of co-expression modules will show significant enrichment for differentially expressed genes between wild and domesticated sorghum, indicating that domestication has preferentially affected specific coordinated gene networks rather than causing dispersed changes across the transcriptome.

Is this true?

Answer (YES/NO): YES